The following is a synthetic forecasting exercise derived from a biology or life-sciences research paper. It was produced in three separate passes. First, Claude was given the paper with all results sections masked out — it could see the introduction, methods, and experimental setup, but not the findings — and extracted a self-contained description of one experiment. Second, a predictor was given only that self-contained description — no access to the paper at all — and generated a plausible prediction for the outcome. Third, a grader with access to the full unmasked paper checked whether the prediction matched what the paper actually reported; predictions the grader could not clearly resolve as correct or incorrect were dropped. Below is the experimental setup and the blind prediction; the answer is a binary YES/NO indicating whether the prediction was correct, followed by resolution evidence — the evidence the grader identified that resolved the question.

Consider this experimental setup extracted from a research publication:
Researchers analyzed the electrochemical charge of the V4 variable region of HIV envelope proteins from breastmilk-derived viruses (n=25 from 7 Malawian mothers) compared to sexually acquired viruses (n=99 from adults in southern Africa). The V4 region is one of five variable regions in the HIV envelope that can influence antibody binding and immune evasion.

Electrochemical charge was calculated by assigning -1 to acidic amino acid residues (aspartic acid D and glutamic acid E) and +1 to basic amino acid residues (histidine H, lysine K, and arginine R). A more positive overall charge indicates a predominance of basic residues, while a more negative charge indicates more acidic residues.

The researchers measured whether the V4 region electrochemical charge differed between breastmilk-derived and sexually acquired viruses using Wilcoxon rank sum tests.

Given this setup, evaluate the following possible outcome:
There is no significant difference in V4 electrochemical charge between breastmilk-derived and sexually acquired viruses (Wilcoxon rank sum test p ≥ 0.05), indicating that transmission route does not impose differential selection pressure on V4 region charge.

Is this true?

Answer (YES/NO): NO